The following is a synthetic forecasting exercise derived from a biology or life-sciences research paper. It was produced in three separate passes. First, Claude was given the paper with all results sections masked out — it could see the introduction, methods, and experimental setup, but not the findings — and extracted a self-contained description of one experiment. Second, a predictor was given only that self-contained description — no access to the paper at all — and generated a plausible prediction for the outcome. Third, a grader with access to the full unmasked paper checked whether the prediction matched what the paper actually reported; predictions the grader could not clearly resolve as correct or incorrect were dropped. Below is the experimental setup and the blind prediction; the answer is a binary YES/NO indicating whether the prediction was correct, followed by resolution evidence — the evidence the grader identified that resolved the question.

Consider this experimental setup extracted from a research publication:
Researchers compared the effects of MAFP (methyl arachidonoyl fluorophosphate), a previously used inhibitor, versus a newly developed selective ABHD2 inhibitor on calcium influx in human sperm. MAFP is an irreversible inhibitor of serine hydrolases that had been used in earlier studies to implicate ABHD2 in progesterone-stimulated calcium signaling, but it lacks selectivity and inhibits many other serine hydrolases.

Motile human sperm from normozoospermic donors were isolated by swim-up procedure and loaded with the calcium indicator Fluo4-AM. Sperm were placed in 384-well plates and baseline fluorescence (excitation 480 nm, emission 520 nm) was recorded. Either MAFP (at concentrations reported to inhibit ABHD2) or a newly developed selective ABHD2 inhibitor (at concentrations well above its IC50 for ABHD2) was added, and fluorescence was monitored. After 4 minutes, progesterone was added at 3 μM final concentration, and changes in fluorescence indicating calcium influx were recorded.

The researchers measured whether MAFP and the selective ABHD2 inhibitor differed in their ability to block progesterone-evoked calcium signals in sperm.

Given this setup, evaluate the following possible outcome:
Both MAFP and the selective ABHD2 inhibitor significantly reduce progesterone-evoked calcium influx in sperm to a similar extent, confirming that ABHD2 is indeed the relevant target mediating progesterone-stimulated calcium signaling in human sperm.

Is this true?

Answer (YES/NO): NO